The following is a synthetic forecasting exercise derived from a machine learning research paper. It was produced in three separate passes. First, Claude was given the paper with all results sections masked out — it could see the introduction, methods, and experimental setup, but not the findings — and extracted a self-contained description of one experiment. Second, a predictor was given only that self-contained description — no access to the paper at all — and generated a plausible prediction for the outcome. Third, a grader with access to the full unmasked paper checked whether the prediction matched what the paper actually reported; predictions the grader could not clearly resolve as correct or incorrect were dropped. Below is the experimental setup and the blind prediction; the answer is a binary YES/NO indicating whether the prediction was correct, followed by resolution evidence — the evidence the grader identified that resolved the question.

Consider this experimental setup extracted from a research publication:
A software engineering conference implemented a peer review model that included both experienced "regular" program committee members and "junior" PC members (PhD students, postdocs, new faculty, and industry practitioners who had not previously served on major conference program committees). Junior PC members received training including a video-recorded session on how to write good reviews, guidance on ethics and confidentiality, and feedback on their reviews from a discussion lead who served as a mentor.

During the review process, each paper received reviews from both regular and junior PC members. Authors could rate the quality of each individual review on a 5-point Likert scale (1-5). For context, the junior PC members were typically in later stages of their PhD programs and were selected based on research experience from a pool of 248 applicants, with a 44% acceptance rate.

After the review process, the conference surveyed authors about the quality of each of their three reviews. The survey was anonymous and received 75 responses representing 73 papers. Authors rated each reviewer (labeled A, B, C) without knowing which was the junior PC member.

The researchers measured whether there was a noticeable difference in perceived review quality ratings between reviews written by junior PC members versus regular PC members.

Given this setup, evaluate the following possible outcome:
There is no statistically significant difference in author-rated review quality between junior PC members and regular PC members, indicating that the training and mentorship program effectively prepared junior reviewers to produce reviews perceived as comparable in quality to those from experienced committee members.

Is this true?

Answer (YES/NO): YES